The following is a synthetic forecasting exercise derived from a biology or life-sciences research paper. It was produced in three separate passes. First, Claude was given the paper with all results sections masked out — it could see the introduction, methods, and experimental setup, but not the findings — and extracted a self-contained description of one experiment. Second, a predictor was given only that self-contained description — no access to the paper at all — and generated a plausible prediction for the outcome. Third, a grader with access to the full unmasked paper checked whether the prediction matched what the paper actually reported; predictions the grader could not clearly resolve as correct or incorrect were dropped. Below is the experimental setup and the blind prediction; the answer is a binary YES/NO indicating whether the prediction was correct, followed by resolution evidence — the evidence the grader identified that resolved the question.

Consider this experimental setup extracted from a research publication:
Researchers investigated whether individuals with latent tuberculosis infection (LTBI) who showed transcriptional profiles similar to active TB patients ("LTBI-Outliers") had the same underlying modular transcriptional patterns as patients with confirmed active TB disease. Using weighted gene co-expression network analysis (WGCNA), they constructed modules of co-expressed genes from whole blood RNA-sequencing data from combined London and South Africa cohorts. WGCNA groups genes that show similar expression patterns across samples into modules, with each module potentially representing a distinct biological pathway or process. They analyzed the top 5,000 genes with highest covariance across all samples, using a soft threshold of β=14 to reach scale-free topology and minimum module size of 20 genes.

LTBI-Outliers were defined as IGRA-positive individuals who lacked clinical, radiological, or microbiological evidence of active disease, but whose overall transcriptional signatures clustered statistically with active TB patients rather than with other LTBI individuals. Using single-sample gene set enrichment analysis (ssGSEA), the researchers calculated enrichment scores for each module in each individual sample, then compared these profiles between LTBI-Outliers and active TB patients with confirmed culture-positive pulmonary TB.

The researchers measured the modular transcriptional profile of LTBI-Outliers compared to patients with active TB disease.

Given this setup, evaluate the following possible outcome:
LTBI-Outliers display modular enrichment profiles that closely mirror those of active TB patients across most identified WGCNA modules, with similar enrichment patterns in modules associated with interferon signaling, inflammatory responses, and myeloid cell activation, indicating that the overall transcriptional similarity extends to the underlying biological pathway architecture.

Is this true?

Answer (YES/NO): YES